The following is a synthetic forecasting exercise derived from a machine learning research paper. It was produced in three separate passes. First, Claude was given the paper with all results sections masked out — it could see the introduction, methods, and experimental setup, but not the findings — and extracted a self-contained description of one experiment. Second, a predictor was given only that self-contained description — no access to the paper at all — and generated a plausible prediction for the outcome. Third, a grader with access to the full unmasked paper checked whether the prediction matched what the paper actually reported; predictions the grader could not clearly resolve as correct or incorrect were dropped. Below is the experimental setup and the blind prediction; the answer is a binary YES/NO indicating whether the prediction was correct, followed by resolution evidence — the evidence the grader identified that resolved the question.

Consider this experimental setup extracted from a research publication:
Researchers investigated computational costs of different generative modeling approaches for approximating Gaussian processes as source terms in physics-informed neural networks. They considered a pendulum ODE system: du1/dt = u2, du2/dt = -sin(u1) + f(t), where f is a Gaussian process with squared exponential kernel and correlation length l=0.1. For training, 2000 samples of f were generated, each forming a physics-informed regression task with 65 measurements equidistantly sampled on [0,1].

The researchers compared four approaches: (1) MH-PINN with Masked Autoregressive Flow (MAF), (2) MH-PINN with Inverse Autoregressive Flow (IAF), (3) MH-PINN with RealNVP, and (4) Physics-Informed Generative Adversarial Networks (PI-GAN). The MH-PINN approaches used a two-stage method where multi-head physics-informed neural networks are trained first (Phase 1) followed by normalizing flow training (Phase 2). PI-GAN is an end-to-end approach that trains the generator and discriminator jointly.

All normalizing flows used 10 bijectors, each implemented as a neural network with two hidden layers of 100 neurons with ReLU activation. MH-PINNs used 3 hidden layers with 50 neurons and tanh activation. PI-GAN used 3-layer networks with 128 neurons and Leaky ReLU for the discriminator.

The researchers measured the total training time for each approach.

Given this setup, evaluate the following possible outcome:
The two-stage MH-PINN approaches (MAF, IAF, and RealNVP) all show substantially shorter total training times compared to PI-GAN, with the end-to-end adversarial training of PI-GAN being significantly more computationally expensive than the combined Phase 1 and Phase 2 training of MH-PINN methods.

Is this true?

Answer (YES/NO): NO